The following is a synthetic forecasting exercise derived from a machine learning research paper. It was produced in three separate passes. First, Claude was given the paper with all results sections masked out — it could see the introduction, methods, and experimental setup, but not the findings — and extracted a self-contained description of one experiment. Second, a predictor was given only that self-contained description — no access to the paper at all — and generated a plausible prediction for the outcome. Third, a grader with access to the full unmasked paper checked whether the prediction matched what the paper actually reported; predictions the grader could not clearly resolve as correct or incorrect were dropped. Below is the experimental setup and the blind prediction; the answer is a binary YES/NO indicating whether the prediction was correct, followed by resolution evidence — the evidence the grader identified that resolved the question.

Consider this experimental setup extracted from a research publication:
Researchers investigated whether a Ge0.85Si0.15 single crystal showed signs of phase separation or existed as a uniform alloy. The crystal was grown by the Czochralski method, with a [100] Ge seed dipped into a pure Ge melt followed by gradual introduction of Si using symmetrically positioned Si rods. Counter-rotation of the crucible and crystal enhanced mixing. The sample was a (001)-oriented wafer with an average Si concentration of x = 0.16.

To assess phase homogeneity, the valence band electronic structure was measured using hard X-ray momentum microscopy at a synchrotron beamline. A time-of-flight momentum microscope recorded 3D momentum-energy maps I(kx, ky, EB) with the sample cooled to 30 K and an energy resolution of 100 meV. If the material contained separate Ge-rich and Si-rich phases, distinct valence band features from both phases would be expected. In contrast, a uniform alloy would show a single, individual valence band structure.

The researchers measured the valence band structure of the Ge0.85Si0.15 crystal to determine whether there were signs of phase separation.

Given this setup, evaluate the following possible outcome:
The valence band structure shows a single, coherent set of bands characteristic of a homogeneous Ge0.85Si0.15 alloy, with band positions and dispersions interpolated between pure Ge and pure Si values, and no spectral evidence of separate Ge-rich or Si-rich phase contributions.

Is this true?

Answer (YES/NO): YES